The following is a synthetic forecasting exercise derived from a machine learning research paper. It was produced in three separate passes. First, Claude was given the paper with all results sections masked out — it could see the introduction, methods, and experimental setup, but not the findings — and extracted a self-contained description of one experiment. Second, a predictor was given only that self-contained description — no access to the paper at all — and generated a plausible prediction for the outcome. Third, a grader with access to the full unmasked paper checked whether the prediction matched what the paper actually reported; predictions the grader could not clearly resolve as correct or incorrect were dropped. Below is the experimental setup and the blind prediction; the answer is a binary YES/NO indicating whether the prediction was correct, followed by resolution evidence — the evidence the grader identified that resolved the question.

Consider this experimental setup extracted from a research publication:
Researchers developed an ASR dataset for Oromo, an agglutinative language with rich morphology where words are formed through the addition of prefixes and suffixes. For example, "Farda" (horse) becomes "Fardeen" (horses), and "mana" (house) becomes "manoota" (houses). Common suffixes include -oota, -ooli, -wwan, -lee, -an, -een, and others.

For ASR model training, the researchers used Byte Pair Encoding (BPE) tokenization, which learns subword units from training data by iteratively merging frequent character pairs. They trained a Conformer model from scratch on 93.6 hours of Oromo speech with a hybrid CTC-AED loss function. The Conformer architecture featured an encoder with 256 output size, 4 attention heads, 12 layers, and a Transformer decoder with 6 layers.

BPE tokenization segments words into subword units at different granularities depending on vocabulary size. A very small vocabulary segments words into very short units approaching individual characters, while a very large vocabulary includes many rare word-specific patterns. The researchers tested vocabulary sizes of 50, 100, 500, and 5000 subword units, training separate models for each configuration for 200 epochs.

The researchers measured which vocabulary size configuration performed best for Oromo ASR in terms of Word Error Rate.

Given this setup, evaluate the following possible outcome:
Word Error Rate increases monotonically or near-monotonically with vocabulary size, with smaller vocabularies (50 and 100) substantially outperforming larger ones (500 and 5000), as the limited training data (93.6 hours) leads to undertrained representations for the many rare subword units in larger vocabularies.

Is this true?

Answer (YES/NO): NO